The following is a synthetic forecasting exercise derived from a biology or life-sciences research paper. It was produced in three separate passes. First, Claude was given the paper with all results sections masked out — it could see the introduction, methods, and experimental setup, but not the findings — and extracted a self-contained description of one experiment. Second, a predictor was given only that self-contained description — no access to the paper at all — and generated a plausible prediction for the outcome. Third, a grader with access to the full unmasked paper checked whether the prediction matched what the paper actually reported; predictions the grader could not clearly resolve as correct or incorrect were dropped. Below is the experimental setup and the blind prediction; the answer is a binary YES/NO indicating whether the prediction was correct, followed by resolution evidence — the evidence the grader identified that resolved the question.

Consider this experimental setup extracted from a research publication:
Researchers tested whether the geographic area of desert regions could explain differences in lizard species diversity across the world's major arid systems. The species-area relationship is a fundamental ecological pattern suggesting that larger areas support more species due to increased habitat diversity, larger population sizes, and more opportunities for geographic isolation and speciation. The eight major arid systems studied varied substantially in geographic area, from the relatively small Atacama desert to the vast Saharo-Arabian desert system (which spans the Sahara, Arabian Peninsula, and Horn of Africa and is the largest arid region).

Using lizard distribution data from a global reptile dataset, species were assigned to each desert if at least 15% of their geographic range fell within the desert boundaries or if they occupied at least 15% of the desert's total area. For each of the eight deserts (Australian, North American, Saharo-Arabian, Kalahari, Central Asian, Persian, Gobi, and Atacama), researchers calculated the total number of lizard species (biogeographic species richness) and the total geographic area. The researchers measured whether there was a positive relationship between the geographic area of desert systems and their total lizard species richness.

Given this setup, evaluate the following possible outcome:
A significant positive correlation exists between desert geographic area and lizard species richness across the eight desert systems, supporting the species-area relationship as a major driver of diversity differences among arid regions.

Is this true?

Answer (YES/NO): NO